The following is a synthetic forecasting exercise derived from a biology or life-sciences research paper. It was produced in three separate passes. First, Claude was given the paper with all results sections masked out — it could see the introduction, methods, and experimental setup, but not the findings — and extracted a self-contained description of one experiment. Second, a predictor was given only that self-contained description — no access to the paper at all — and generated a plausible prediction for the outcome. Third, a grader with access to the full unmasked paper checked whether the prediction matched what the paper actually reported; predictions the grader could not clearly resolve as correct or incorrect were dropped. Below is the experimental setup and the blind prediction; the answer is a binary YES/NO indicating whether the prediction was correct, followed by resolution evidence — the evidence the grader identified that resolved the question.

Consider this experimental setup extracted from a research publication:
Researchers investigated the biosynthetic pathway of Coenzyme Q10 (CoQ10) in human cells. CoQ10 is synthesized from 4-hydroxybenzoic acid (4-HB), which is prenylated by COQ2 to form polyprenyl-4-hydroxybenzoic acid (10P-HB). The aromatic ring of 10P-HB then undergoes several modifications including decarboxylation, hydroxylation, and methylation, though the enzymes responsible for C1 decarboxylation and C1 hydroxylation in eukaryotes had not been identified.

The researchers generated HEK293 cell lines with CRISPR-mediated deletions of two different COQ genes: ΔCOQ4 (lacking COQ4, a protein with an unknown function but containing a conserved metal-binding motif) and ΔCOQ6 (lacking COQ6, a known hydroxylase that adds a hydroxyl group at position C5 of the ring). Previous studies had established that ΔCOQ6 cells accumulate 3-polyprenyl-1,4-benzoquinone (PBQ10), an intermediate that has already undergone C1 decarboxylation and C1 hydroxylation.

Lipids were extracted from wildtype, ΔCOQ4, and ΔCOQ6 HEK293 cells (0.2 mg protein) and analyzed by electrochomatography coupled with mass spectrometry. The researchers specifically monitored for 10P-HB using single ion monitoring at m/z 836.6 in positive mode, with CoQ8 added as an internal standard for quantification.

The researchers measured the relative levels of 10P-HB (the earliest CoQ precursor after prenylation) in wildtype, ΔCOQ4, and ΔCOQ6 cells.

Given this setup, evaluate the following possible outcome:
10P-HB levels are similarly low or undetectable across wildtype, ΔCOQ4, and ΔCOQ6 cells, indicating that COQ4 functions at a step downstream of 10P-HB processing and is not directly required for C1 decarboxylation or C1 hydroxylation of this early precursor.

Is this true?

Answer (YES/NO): NO